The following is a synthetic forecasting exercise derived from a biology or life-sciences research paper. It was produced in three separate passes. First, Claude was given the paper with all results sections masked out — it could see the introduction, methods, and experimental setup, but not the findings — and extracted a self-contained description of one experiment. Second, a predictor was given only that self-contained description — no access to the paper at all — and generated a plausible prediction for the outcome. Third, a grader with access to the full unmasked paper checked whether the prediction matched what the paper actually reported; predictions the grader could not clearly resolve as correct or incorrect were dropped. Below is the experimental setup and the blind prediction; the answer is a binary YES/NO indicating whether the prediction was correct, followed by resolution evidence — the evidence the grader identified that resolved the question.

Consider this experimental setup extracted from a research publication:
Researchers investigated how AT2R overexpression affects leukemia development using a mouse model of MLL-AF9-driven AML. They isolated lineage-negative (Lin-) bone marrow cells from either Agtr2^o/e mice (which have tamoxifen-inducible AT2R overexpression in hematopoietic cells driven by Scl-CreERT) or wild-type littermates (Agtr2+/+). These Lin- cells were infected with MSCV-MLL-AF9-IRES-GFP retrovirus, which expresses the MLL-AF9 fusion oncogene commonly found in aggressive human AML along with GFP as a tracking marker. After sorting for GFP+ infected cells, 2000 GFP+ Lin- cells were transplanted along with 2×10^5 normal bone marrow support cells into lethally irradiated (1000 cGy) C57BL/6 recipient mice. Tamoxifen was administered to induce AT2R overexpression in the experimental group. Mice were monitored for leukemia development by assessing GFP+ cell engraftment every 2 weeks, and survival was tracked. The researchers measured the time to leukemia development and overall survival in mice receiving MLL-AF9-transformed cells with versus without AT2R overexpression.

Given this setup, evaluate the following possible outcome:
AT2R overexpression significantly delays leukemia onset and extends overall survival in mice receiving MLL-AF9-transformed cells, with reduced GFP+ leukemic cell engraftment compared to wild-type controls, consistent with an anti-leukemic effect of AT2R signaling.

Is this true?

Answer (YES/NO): YES